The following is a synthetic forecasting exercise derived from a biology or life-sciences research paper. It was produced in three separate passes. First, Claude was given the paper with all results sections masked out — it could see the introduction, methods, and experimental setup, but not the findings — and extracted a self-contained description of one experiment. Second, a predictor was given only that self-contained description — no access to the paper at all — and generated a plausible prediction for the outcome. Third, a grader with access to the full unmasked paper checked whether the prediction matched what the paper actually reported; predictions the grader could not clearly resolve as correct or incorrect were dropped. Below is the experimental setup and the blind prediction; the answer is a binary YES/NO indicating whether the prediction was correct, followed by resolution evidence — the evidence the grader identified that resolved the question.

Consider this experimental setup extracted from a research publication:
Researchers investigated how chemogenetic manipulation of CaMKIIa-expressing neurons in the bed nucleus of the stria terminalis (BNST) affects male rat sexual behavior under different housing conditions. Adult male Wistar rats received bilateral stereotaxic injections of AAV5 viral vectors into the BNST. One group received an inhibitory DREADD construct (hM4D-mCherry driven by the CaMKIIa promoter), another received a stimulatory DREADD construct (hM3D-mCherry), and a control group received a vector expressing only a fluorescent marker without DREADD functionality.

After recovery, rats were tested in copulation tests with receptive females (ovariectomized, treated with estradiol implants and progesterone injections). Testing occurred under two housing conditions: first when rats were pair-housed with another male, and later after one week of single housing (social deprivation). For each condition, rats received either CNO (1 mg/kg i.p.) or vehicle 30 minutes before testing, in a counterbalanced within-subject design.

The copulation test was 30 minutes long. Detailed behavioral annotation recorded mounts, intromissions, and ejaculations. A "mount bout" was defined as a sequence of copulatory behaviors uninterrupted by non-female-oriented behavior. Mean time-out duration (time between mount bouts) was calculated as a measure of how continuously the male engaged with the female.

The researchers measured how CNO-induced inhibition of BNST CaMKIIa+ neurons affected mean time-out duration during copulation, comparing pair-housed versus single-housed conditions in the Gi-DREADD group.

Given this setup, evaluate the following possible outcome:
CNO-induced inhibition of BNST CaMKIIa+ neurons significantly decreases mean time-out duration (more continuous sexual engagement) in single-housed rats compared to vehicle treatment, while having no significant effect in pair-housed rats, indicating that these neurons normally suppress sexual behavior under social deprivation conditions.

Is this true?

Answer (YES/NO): NO